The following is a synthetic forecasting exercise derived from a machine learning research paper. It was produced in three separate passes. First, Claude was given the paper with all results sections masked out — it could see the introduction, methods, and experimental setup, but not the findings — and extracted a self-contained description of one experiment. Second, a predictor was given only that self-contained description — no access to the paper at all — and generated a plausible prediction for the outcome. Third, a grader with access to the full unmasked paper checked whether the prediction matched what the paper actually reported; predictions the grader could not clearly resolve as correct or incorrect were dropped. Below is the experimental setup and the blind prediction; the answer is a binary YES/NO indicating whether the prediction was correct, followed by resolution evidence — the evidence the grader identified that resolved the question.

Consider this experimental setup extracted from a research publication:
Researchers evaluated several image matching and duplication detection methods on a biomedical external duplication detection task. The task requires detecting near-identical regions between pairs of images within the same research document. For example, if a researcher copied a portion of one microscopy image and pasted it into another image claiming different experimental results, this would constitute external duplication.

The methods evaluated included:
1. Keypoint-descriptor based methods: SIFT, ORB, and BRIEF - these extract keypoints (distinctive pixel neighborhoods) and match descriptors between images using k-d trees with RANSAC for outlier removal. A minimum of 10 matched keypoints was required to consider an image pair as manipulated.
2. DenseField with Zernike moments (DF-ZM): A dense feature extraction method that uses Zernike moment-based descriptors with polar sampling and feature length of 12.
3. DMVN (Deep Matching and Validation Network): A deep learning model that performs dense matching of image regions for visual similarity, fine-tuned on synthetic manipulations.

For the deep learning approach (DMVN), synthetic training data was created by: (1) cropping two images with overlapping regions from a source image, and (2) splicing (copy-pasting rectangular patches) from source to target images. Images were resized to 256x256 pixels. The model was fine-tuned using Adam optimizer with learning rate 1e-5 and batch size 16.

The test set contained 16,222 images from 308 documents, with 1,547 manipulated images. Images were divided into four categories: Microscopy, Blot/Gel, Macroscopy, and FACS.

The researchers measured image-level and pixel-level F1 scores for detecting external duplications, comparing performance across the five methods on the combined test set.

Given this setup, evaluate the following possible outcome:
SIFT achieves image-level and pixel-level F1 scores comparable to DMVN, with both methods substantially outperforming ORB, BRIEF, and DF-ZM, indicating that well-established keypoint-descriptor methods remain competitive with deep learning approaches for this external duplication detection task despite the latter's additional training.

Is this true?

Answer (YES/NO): NO